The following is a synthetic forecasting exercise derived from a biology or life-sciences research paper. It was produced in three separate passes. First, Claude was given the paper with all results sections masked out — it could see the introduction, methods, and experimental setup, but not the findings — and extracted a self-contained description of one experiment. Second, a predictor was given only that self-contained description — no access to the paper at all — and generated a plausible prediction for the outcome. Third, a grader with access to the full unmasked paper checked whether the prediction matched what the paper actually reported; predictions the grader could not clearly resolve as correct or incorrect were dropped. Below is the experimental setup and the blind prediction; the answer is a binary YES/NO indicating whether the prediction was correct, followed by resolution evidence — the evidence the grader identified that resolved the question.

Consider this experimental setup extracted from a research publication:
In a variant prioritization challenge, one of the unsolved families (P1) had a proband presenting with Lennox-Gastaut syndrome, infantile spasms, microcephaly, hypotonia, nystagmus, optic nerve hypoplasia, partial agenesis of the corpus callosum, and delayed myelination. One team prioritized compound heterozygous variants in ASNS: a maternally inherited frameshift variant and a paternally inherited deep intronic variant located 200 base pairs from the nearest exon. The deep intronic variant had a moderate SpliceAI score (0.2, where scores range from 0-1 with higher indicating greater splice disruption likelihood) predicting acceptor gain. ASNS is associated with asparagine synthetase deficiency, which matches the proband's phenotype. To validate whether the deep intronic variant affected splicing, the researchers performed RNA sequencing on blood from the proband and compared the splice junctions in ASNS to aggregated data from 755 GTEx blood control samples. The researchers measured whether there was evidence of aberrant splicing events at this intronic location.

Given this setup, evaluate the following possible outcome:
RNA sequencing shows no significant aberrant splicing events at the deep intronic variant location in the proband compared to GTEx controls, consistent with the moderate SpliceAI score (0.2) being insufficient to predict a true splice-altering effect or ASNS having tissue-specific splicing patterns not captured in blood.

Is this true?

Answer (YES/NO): NO